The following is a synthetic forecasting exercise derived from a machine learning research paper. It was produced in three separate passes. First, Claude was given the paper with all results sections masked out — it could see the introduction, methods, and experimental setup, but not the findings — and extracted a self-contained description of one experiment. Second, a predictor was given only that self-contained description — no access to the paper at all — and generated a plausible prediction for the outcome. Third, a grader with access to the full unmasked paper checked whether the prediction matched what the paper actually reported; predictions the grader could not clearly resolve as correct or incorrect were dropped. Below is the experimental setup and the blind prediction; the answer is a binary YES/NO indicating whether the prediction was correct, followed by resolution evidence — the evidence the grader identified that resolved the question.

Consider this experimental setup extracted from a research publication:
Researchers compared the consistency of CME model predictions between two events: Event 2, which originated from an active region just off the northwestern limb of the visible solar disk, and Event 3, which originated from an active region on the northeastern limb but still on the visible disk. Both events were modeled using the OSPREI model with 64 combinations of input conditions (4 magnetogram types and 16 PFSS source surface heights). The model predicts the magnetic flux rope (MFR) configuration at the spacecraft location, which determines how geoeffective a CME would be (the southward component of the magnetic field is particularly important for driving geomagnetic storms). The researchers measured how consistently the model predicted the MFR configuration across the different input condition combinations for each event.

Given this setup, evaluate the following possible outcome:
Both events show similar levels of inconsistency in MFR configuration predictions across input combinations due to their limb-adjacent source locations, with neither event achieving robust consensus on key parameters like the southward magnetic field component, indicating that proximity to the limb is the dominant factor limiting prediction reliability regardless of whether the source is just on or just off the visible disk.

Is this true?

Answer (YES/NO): NO